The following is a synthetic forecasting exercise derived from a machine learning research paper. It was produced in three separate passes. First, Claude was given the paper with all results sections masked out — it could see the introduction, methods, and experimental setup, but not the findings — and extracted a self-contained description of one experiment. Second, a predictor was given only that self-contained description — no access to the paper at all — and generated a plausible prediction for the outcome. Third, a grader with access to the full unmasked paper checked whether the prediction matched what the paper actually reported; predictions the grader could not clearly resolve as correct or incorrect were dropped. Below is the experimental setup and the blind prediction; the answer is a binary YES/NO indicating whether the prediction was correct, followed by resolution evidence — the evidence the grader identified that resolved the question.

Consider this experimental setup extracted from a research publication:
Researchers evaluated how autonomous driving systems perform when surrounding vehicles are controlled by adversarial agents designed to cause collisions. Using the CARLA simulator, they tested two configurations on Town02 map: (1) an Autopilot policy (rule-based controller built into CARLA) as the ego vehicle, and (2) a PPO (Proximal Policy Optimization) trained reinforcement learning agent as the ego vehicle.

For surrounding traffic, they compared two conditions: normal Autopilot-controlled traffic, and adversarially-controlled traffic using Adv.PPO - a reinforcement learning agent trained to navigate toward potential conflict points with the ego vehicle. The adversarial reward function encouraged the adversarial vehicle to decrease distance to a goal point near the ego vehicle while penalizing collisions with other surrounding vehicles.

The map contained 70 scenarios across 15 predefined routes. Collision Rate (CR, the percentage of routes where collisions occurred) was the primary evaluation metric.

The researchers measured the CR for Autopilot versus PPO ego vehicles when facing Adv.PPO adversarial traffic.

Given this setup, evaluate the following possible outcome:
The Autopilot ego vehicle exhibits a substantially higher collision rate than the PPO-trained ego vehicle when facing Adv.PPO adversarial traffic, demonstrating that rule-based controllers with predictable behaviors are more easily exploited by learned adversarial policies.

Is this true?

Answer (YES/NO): NO